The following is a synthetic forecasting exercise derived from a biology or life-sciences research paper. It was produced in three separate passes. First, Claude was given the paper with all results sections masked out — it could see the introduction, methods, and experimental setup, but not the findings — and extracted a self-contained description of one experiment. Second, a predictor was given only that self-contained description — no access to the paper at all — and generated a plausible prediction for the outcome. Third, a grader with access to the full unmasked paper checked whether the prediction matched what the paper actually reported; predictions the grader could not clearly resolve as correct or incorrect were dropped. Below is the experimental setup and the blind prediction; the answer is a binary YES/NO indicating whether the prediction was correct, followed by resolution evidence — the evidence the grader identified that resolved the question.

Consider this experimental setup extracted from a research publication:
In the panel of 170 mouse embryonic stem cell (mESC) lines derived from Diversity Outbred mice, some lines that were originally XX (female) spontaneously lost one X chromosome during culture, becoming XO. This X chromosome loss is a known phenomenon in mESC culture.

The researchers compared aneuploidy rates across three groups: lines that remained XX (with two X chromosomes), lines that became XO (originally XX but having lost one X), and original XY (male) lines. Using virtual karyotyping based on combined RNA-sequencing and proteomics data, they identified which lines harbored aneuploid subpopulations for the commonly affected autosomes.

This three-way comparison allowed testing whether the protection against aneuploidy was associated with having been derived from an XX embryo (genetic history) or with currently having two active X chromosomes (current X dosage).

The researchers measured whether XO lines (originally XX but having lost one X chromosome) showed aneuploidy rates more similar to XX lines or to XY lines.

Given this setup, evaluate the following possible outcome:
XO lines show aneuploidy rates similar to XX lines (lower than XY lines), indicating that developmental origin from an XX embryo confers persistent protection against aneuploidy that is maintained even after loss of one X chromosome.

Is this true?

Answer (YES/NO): NO